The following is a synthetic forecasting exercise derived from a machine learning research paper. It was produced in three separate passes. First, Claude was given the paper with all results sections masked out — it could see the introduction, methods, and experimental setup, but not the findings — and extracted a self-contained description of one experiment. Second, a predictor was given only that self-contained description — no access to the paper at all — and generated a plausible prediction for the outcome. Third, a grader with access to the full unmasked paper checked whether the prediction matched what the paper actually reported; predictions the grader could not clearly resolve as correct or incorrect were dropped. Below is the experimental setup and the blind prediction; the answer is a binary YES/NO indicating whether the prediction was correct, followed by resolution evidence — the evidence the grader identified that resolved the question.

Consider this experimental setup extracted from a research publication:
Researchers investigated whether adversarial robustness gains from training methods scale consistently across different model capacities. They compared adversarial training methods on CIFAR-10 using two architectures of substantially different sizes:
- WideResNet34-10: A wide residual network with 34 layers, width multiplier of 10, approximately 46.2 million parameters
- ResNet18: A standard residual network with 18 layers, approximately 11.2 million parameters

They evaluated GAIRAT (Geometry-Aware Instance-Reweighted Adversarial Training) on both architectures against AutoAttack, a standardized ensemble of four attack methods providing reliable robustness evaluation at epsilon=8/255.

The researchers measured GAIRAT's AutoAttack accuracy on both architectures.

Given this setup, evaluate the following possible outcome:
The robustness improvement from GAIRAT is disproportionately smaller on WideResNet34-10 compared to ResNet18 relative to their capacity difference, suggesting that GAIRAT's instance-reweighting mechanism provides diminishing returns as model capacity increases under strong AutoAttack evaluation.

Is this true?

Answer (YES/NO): NO